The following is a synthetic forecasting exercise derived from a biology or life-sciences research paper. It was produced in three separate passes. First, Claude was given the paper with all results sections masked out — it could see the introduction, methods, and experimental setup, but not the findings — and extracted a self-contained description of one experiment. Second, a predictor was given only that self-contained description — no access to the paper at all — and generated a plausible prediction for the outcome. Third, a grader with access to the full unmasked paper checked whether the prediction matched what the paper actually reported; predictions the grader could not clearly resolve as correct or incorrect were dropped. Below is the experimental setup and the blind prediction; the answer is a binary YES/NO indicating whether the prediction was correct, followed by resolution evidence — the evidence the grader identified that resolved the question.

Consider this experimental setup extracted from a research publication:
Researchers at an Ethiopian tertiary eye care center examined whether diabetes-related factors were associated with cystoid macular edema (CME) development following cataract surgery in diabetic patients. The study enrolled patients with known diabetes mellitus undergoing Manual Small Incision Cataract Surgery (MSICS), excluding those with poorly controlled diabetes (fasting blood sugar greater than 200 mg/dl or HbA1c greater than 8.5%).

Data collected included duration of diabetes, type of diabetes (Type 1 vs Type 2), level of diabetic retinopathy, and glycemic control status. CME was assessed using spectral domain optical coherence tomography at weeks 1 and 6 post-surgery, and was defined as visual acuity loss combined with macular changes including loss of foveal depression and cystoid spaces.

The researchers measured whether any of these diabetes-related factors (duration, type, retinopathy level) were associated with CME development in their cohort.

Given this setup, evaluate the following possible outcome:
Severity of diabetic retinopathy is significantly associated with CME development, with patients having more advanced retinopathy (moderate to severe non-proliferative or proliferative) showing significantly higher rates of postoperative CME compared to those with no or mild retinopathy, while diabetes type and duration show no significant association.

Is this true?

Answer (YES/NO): NO